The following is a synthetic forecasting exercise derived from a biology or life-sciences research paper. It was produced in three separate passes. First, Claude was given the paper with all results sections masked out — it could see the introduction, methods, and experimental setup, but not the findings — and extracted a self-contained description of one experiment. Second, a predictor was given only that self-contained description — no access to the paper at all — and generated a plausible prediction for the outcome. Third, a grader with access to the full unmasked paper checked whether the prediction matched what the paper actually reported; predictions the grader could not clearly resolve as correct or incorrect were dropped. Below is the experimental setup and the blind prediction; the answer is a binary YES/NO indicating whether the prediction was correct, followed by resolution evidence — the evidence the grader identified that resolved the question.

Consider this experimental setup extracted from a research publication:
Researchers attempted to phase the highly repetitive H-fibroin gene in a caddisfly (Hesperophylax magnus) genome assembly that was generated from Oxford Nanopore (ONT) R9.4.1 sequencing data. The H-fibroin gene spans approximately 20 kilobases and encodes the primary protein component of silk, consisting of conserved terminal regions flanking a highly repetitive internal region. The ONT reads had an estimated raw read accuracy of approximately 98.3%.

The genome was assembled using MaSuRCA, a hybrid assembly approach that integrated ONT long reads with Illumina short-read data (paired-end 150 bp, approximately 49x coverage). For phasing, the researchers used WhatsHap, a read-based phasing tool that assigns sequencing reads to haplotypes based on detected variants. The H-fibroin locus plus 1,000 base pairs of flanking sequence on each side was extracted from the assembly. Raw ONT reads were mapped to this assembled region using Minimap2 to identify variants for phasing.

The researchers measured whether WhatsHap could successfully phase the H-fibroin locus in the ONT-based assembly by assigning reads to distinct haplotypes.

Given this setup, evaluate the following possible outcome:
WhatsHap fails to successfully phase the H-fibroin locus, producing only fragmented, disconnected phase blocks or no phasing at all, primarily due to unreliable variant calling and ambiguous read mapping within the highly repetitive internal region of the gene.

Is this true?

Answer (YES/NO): YES